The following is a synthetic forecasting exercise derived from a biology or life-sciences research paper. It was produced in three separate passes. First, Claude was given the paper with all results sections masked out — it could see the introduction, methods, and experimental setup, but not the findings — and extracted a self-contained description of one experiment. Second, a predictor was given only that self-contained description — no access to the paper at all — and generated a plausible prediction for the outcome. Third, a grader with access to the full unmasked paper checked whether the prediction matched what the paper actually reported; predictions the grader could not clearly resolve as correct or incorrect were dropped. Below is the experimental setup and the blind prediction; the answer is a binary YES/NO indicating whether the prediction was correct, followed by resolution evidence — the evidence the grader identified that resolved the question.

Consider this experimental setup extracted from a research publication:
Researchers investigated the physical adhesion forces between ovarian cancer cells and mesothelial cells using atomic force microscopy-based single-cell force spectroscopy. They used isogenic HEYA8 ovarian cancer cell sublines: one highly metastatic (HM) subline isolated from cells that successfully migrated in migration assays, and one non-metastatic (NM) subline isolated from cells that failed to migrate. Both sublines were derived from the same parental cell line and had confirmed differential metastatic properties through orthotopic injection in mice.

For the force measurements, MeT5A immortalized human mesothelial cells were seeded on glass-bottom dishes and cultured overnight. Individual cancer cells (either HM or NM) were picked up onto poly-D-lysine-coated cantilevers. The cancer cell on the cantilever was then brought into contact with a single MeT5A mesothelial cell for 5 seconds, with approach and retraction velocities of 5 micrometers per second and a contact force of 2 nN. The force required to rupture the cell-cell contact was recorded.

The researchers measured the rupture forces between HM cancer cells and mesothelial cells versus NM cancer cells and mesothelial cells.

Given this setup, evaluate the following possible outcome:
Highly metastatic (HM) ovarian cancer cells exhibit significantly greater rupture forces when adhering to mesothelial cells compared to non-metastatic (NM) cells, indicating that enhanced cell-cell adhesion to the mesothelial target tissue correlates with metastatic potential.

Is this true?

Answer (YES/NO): YES